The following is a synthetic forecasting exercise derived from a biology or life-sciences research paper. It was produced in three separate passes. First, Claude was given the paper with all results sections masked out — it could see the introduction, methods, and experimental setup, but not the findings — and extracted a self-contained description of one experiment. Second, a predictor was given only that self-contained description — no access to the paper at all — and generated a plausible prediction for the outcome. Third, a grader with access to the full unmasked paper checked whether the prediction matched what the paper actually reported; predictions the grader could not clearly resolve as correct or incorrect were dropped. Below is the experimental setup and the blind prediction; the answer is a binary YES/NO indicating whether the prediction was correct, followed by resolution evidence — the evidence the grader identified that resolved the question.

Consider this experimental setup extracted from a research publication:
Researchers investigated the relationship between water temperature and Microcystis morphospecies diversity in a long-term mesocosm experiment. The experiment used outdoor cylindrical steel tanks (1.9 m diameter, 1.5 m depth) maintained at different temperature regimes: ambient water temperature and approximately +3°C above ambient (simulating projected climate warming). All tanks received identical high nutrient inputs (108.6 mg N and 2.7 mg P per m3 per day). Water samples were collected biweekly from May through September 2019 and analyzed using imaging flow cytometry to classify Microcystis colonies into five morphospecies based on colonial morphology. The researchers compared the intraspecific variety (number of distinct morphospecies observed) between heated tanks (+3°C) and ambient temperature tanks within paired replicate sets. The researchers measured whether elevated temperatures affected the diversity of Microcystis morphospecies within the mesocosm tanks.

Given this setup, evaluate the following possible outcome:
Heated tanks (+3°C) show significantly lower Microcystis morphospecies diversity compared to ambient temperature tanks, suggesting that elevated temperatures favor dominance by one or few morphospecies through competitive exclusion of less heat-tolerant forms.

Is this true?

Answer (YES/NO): NO